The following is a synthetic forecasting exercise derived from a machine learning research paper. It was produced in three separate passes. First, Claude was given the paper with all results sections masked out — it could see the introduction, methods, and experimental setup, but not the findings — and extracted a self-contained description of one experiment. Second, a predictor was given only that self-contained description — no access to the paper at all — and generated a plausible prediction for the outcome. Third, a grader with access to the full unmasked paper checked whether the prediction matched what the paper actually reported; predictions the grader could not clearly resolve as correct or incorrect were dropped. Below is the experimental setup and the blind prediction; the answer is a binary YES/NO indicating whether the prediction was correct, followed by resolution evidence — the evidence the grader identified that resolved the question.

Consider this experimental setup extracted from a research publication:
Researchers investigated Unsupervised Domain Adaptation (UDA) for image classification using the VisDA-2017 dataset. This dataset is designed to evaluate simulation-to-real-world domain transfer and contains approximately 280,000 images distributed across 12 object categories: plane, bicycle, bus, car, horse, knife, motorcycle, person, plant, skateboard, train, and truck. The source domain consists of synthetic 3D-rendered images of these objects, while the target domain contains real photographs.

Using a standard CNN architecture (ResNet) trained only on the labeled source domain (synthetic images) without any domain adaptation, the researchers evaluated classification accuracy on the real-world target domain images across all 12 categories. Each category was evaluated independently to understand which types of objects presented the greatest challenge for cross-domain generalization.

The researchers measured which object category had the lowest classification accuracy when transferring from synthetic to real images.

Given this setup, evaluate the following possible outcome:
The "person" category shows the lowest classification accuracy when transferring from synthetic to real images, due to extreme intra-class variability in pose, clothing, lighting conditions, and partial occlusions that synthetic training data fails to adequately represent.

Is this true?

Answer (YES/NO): NO